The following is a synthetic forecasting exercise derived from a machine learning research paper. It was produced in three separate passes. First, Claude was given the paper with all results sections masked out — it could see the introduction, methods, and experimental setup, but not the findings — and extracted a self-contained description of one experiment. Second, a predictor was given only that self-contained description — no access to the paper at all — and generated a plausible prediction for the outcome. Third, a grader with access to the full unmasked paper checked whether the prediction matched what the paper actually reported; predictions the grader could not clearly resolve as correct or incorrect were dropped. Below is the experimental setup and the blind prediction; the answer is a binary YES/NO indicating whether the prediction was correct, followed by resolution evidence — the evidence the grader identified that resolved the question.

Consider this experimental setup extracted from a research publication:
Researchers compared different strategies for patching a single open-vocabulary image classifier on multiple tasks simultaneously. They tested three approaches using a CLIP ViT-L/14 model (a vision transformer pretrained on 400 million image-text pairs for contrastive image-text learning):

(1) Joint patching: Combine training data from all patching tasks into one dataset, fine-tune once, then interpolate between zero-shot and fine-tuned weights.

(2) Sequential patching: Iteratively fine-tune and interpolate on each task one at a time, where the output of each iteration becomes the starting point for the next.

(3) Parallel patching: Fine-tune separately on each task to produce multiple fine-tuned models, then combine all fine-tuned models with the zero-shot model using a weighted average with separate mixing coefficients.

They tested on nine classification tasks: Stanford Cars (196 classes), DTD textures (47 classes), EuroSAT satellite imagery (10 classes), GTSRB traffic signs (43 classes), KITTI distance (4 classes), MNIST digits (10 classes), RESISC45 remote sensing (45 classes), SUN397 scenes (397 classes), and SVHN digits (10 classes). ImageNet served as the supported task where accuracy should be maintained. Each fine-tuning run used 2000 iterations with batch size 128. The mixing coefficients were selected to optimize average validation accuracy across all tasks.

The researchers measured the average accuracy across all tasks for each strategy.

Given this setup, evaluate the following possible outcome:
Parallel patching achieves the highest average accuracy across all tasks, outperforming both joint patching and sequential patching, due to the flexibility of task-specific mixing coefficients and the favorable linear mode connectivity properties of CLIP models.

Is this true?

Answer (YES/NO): NO